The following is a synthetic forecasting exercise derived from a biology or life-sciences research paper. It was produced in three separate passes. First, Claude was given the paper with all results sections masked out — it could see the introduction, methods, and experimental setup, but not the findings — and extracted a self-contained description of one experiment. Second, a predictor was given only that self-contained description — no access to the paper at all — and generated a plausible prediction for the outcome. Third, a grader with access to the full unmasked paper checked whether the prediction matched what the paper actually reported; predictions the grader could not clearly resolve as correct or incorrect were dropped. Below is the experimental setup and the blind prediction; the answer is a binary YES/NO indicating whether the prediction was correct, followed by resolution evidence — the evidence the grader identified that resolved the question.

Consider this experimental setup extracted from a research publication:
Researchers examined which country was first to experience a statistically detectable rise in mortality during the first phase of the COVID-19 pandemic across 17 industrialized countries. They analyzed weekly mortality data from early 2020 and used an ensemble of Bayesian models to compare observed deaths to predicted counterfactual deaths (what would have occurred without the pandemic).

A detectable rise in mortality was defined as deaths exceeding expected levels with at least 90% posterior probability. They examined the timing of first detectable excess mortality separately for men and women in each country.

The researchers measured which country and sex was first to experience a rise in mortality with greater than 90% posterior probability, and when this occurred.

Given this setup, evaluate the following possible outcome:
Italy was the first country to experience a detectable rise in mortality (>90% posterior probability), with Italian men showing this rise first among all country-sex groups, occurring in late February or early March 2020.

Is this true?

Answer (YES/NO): YES